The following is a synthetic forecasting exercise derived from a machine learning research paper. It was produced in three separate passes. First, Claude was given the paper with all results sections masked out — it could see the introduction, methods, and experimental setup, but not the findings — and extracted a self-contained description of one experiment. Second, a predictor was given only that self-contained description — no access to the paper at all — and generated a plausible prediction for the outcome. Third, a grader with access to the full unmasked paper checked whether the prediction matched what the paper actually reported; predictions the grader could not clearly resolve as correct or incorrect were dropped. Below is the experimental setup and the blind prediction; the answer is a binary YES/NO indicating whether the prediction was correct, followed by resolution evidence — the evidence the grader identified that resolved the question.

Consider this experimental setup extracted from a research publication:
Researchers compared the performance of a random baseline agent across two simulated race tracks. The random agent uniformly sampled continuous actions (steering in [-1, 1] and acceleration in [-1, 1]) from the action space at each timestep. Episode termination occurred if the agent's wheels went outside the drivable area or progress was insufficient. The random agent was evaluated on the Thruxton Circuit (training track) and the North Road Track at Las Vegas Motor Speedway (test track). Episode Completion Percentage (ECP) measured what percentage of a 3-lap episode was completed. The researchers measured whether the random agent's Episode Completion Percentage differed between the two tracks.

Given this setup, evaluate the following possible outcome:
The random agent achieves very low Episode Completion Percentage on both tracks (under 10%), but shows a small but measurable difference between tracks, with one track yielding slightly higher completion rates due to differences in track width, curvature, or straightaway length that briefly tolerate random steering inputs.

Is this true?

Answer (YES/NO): YES